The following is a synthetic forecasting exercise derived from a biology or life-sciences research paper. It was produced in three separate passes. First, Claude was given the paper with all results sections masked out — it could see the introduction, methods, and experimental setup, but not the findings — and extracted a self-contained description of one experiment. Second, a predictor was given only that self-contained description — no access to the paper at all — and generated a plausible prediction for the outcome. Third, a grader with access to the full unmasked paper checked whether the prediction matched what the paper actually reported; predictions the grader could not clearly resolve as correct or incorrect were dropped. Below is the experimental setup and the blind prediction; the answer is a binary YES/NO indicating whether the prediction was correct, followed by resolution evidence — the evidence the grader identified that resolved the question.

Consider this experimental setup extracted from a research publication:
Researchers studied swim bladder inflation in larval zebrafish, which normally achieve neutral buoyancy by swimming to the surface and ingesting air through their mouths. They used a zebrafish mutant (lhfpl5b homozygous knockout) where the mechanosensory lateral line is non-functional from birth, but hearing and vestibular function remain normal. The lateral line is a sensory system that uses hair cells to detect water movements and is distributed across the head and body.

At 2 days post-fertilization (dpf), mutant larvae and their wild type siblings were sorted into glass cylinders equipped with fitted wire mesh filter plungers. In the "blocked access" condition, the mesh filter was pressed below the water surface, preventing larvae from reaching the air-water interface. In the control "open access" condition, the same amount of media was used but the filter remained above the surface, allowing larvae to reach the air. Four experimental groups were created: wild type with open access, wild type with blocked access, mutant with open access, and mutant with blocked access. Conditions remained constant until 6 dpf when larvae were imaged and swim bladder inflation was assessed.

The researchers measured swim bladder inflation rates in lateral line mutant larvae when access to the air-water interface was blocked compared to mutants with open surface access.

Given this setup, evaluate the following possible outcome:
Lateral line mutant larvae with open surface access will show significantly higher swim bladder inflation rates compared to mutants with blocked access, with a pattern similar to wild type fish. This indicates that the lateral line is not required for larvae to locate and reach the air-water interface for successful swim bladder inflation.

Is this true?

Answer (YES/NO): NO